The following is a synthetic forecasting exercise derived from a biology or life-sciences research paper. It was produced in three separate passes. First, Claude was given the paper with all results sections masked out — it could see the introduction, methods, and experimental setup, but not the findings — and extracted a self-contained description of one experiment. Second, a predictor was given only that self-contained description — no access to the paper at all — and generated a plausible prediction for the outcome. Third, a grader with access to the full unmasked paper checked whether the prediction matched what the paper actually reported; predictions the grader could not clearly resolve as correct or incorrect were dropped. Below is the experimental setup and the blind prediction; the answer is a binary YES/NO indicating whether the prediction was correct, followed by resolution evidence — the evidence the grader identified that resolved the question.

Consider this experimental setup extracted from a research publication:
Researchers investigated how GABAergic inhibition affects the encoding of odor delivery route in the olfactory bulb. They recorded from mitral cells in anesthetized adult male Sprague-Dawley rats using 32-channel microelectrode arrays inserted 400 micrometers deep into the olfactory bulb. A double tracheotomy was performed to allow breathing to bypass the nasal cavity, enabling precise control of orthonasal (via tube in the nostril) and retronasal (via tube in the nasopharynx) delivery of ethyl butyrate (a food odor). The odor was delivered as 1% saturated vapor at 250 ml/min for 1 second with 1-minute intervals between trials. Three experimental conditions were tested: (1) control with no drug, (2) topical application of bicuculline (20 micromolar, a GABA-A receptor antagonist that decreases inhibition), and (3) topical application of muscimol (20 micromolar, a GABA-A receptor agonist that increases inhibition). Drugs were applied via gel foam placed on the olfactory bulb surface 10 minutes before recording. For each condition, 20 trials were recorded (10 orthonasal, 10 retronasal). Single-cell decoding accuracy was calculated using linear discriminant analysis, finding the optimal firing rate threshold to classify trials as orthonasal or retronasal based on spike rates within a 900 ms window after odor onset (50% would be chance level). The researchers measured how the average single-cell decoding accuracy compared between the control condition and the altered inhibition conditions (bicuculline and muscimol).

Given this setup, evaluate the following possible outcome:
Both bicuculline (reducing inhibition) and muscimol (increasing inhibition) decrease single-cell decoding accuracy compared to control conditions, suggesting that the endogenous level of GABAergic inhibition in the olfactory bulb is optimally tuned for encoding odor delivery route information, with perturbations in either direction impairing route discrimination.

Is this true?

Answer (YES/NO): YES